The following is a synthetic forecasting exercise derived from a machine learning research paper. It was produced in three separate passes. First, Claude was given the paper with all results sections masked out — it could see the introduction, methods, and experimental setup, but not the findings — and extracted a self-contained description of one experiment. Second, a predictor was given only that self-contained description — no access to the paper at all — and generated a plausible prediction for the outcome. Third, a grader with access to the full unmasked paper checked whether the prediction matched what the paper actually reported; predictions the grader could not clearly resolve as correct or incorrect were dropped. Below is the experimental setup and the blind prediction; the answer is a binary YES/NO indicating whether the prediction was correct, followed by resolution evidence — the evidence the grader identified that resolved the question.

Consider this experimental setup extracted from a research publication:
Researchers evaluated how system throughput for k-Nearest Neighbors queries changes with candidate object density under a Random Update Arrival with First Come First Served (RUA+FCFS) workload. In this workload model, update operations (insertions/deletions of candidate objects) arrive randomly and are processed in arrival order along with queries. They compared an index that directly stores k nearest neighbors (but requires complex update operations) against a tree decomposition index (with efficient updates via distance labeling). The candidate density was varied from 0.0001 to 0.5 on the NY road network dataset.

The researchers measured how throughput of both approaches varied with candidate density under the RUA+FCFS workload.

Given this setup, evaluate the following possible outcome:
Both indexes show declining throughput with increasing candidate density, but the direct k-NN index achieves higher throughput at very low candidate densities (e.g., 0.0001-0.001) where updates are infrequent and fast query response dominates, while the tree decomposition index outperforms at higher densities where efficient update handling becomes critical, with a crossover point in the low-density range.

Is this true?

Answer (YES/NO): NO